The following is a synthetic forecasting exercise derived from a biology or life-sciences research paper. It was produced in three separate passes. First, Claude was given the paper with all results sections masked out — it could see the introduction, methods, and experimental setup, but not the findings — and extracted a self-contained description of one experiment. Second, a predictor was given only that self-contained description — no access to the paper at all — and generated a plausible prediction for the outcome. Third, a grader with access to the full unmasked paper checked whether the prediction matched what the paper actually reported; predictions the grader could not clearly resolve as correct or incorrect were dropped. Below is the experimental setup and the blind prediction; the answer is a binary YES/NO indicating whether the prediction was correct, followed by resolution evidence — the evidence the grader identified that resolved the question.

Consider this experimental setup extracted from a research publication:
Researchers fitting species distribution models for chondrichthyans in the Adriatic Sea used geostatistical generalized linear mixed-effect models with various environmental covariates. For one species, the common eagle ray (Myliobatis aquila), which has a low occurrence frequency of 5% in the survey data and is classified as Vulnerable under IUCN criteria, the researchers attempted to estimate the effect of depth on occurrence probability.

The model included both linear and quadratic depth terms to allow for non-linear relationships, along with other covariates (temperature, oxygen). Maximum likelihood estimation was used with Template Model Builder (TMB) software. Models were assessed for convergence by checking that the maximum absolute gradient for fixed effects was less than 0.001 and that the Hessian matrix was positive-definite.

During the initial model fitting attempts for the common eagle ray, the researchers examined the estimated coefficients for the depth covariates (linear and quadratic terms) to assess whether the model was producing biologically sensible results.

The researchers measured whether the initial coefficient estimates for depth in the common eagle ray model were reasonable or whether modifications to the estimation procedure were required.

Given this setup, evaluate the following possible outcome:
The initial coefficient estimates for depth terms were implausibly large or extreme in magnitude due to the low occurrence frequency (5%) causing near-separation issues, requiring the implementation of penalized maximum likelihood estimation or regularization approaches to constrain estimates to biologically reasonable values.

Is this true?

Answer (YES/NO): YES